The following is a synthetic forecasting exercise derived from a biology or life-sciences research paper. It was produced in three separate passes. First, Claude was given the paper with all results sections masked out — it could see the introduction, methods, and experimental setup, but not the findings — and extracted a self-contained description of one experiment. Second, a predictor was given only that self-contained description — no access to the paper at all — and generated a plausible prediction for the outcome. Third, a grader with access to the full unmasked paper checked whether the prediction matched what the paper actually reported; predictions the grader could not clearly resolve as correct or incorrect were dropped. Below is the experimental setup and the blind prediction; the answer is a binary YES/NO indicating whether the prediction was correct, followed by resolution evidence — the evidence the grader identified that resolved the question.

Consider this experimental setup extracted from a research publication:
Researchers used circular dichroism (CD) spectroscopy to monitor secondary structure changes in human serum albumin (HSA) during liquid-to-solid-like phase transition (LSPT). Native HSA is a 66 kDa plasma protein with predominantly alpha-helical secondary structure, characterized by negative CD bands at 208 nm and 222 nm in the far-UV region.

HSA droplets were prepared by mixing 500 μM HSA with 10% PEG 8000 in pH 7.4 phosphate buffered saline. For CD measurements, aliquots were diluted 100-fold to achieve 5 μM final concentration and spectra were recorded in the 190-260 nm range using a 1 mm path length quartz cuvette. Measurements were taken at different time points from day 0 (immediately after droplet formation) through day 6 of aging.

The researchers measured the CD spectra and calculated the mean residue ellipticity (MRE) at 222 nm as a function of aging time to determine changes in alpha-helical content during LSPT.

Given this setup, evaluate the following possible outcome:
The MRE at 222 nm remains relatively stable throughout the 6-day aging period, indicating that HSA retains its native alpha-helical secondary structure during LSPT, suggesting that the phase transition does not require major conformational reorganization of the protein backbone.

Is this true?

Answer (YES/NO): NO